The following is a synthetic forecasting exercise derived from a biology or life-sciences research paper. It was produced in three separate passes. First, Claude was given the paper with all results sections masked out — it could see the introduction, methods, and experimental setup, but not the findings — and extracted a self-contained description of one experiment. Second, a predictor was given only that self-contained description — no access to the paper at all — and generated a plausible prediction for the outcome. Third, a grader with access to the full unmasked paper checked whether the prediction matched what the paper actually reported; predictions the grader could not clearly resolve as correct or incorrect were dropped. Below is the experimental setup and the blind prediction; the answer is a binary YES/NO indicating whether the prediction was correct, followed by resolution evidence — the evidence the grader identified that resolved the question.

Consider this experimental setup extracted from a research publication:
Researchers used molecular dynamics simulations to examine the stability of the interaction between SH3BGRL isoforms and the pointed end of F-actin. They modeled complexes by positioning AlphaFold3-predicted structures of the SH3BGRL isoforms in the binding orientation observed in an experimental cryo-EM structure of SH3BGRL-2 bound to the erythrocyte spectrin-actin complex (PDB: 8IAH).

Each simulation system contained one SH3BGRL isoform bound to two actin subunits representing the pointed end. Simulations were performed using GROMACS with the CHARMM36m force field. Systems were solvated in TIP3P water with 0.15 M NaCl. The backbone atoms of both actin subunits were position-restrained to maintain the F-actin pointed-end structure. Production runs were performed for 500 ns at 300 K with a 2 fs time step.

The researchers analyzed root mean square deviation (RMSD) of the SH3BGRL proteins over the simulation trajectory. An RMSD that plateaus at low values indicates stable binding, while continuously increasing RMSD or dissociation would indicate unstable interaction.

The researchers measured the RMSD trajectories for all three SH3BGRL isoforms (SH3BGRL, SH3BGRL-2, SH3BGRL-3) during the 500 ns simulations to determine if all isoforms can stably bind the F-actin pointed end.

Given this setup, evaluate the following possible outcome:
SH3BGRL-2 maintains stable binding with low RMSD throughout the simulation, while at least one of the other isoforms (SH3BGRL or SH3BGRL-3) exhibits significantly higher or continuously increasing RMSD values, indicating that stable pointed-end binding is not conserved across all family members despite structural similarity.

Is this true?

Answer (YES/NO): NO